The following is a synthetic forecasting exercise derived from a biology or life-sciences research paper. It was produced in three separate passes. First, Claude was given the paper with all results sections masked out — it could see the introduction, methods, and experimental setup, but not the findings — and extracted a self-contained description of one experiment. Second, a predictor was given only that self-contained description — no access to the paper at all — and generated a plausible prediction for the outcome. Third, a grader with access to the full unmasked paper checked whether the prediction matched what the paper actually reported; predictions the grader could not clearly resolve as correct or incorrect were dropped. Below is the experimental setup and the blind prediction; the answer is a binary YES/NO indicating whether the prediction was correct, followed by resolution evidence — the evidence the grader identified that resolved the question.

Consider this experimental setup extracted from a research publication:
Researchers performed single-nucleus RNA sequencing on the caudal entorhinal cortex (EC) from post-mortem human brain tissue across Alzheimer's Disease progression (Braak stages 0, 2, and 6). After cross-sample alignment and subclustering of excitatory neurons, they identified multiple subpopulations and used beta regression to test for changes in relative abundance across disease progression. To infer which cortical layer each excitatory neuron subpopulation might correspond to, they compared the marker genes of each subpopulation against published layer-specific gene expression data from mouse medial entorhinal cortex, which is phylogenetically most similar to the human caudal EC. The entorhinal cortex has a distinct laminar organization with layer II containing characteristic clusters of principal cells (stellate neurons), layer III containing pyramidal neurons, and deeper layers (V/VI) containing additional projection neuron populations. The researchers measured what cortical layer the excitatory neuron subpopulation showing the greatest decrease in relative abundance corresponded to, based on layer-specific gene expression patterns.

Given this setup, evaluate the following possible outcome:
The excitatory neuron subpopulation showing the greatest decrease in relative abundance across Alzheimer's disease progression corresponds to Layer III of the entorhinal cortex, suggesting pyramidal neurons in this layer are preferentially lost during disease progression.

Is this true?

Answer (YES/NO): NO